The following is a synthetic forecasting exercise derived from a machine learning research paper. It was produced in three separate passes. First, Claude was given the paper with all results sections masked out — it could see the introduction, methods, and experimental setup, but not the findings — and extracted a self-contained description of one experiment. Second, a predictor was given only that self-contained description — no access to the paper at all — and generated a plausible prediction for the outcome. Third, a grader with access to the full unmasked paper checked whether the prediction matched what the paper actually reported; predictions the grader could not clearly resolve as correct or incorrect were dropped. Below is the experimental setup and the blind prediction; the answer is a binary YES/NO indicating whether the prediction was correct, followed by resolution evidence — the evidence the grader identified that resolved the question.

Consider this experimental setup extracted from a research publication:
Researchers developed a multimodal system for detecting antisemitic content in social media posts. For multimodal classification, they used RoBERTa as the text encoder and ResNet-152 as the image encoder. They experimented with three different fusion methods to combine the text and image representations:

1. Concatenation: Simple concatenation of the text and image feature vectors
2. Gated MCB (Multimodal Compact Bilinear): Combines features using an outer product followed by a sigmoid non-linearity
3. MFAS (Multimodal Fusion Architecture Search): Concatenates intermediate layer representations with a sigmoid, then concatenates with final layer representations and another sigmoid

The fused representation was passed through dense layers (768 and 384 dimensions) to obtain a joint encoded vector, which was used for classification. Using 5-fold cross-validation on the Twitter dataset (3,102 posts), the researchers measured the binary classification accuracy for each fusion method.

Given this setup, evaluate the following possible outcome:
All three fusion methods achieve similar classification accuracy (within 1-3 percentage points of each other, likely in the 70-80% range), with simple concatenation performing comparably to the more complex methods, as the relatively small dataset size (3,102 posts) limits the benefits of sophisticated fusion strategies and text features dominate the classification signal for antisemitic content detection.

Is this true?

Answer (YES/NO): YES